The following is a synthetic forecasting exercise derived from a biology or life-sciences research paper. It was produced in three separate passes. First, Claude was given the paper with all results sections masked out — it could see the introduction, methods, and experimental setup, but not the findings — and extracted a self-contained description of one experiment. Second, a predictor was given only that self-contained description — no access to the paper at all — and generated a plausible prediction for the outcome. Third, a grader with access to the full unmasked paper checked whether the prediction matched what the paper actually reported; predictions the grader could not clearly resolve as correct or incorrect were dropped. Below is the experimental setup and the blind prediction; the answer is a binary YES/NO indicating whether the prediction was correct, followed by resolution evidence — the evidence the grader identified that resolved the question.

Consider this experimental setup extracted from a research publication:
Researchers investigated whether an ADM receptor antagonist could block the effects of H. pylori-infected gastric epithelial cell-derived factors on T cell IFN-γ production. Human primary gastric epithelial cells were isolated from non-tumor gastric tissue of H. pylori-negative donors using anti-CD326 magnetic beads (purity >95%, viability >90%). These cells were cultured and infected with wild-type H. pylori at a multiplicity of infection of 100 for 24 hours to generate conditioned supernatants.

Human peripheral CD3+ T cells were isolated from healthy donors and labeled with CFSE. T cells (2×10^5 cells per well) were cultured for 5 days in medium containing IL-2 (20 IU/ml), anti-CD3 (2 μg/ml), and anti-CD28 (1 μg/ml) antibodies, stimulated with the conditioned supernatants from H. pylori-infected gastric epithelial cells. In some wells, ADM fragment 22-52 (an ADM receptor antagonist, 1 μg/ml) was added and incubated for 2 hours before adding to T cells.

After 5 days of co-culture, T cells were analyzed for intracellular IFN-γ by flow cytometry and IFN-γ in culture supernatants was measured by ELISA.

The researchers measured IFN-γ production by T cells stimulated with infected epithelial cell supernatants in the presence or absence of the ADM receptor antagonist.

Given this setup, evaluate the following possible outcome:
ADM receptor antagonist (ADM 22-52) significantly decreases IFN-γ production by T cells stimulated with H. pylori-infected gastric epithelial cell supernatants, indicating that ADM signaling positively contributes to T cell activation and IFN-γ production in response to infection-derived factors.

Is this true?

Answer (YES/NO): YES